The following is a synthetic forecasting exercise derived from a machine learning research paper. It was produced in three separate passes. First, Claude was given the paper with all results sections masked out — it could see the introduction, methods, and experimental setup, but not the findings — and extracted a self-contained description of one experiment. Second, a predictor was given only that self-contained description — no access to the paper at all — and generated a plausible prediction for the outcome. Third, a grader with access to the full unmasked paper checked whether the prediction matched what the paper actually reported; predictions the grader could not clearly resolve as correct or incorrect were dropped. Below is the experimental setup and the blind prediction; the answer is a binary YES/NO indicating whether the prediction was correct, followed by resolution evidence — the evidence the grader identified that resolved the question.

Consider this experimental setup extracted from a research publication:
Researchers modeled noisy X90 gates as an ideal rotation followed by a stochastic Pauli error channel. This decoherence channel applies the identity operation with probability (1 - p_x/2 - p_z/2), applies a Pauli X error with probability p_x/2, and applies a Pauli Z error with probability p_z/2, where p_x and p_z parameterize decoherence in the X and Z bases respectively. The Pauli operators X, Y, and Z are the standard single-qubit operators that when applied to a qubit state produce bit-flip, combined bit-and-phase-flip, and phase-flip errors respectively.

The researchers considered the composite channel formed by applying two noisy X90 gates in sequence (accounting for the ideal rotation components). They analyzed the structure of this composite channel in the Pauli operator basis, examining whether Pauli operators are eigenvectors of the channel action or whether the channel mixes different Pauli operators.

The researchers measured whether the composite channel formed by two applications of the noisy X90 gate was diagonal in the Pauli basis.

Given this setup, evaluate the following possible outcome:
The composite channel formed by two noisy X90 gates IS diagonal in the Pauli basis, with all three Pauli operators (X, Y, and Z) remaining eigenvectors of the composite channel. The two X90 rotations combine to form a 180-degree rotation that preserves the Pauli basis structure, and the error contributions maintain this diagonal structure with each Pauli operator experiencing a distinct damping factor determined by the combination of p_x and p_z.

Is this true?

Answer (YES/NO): NO